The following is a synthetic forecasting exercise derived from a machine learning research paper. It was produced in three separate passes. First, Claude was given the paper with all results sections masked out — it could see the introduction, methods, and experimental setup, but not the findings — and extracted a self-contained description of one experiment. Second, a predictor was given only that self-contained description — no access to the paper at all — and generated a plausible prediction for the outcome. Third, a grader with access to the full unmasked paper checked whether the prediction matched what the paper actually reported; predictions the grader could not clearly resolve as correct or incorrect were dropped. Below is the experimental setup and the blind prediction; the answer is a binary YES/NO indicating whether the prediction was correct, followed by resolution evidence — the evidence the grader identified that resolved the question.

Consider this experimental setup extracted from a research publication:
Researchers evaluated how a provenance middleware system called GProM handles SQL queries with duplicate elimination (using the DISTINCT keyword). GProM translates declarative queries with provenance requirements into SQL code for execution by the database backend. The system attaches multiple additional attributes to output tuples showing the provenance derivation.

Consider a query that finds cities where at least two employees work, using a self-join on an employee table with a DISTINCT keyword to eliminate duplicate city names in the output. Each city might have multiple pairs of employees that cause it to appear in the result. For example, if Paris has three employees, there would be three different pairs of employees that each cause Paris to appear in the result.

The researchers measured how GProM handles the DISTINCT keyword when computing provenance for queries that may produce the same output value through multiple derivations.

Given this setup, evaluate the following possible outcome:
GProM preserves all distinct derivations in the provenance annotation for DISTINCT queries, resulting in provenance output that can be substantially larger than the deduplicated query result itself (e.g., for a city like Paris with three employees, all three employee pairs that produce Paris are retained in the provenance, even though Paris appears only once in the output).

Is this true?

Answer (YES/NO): NO